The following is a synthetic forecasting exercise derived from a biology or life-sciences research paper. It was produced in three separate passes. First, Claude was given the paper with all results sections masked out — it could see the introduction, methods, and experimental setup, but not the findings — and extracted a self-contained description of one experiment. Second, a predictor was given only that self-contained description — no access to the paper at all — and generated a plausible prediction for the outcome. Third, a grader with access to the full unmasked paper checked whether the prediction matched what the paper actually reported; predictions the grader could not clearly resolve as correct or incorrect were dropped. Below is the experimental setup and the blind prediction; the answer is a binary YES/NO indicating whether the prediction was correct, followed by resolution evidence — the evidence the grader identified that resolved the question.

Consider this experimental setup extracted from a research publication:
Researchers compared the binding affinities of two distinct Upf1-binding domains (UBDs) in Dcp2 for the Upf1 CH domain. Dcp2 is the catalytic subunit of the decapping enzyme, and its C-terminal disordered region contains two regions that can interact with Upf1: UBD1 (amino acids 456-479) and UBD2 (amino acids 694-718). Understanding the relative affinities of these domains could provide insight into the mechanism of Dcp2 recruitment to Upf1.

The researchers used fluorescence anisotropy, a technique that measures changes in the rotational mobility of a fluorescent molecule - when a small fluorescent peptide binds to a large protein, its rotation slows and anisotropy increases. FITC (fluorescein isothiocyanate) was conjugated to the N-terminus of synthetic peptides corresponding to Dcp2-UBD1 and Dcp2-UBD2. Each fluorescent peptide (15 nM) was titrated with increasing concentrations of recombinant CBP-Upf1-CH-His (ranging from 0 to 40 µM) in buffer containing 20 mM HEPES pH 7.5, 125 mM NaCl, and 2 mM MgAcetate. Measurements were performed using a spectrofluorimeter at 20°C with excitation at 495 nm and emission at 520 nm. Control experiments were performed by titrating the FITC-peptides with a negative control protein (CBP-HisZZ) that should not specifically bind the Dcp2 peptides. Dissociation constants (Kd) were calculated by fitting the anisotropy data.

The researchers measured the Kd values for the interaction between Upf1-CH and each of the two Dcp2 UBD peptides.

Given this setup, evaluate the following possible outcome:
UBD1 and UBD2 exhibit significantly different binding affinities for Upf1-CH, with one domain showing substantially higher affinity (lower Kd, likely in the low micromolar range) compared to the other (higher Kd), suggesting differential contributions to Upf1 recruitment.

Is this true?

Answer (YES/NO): NO